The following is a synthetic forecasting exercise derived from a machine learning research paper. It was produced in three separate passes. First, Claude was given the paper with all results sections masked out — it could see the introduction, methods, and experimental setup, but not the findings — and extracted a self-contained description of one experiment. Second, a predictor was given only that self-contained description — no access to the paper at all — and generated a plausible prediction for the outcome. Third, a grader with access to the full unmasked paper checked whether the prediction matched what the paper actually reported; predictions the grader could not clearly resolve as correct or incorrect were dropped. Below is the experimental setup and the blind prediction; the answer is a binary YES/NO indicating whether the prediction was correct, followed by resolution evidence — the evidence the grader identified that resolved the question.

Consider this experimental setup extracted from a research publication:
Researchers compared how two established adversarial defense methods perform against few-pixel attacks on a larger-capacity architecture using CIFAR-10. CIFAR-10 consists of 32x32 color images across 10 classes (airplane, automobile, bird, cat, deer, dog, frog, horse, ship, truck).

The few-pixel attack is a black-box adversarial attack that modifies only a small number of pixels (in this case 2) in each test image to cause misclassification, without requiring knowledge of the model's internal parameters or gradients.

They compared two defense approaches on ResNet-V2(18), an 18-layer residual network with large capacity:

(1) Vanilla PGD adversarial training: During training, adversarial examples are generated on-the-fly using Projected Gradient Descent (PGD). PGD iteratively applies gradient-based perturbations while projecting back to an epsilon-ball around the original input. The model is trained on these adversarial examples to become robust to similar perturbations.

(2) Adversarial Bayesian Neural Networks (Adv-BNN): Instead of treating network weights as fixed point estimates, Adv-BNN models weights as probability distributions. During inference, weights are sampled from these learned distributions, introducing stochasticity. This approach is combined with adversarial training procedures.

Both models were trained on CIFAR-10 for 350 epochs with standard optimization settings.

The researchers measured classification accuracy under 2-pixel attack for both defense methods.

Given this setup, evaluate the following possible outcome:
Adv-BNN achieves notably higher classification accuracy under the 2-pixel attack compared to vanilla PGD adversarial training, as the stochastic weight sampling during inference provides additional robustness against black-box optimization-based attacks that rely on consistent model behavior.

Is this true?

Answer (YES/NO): YES